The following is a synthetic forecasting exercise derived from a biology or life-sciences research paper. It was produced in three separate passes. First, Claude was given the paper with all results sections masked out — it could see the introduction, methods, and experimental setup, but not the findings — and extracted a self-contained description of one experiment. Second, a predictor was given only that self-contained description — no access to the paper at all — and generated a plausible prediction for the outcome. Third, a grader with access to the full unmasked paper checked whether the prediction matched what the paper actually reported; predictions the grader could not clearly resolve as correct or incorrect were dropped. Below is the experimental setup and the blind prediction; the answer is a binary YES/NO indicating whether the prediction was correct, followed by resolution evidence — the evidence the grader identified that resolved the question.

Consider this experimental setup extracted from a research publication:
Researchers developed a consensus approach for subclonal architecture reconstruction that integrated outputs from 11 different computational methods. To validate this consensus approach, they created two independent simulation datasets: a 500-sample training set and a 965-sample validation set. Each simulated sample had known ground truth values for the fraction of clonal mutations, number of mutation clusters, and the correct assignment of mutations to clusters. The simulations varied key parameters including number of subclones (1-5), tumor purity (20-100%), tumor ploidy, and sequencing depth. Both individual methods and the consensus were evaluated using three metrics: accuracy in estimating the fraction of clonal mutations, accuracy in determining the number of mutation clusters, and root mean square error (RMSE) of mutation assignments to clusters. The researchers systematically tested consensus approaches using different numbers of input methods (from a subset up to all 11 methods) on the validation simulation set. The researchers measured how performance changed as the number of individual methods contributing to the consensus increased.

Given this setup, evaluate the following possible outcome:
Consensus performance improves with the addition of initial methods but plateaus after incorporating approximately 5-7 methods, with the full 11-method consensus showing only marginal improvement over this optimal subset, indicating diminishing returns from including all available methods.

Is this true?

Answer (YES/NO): NO